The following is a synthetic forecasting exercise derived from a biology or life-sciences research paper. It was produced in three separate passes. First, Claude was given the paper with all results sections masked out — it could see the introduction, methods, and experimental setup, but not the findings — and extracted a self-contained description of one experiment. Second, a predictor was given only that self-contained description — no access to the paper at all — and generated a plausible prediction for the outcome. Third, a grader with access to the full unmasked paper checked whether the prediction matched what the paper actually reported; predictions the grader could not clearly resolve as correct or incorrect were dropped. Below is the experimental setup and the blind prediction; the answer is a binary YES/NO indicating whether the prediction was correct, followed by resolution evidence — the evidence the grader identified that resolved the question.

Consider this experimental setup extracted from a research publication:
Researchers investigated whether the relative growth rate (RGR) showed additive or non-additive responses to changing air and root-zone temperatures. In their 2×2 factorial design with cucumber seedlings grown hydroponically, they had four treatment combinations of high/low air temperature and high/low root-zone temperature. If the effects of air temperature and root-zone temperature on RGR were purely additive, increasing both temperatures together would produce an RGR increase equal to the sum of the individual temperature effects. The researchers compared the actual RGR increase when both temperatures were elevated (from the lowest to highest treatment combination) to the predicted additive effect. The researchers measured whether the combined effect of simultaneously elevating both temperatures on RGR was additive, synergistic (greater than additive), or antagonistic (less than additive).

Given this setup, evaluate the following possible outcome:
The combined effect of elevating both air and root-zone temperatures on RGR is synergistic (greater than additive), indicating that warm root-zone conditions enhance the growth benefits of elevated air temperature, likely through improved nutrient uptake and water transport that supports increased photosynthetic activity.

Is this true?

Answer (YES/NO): NO